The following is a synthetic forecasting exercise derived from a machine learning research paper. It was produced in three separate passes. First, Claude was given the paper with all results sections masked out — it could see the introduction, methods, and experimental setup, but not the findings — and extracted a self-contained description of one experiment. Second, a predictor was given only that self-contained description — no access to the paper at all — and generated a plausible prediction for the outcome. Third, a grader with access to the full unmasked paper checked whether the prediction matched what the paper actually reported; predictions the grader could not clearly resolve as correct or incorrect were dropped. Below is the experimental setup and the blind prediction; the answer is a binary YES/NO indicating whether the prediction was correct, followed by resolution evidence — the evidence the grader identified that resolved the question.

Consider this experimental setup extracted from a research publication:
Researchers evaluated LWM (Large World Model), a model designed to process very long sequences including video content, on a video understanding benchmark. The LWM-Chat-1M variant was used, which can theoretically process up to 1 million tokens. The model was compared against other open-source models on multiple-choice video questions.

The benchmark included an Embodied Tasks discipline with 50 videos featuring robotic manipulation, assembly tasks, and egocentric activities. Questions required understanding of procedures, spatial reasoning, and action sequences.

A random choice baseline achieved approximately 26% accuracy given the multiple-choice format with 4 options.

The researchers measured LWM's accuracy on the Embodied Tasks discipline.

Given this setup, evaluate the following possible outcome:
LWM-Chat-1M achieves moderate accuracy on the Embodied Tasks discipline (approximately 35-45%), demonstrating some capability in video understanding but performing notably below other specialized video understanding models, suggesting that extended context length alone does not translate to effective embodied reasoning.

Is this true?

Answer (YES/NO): NO